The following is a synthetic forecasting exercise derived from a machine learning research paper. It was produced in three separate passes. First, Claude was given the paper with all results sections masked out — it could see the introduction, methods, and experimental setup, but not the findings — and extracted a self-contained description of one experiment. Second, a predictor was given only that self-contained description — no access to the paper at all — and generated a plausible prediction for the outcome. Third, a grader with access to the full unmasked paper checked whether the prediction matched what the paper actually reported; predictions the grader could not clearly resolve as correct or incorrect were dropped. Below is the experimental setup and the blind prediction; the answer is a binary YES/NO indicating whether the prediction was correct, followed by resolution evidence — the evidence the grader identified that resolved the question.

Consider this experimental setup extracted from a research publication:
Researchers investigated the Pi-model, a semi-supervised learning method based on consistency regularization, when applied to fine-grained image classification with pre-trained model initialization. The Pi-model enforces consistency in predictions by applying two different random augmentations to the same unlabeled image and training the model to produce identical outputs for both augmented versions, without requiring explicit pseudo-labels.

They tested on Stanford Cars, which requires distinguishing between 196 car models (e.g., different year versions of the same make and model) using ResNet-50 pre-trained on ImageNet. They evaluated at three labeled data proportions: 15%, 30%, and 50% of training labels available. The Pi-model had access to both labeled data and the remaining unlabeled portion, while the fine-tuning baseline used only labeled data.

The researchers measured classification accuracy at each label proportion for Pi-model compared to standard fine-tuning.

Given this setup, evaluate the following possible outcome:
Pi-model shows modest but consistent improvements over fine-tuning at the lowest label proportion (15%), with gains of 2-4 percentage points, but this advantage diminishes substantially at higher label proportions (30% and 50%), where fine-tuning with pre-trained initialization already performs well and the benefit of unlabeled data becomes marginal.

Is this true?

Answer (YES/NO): NO